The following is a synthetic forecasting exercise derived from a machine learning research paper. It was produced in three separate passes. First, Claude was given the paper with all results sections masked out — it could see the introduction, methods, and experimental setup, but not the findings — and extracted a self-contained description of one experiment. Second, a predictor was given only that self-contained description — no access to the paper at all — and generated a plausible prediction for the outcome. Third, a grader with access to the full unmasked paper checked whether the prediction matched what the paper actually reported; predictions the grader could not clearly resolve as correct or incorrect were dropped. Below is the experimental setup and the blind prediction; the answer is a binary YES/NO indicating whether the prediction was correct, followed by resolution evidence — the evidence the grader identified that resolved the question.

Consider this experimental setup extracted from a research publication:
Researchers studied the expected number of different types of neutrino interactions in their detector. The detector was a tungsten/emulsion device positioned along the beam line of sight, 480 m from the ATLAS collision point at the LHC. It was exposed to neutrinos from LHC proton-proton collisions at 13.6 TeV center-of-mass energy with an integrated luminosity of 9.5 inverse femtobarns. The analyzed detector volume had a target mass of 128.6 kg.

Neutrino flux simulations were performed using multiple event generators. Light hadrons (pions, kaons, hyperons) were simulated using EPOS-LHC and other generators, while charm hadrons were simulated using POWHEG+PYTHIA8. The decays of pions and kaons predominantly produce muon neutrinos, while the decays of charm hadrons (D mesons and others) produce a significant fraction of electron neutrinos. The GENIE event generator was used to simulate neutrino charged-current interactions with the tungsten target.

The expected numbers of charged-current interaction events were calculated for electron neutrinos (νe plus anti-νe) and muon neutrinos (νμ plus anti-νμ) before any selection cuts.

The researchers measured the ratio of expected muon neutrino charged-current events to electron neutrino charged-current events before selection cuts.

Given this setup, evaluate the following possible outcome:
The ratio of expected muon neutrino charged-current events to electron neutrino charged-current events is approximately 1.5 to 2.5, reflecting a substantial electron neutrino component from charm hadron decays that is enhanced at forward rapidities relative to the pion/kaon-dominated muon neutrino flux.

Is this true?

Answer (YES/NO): NO